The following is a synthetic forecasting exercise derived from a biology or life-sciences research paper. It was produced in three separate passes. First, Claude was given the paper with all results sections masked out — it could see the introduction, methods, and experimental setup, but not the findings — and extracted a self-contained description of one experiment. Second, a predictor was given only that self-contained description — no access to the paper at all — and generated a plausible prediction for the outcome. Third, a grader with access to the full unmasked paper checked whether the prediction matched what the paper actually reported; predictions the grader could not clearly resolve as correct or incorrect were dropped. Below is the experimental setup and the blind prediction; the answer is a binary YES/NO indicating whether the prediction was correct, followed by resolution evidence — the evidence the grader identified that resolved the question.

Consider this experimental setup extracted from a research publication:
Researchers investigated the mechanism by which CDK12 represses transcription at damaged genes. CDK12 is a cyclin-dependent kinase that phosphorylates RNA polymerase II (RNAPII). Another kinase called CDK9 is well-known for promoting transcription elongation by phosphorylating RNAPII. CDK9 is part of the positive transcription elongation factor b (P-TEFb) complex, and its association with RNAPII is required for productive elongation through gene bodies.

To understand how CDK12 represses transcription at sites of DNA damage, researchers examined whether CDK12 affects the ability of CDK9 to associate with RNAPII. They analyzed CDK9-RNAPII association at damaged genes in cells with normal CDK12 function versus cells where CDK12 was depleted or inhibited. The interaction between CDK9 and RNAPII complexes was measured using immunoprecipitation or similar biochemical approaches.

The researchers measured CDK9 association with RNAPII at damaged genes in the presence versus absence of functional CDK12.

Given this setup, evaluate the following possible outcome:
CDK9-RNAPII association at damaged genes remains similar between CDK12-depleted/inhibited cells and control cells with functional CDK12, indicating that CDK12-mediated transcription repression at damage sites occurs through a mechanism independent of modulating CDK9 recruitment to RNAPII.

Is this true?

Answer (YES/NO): NO